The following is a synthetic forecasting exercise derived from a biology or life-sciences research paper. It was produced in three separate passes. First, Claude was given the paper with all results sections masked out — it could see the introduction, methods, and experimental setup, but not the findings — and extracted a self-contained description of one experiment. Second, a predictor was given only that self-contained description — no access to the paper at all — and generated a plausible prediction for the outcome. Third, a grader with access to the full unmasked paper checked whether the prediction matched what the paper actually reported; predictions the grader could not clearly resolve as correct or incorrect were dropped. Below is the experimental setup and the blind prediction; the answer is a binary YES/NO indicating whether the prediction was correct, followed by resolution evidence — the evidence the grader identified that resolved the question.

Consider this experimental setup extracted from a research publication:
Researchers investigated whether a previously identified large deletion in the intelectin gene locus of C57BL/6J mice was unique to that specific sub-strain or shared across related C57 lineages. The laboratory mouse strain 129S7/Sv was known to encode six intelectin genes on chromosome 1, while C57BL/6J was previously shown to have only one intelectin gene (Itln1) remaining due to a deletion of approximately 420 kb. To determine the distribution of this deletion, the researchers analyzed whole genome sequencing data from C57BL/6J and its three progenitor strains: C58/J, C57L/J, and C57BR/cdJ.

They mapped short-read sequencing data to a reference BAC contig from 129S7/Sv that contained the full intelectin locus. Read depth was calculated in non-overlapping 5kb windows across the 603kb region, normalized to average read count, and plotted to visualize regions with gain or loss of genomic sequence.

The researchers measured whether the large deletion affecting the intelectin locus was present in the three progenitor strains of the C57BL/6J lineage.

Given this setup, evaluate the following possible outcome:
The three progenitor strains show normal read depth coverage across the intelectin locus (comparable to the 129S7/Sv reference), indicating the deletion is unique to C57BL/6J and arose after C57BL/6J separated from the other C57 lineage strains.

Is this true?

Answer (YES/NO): NO